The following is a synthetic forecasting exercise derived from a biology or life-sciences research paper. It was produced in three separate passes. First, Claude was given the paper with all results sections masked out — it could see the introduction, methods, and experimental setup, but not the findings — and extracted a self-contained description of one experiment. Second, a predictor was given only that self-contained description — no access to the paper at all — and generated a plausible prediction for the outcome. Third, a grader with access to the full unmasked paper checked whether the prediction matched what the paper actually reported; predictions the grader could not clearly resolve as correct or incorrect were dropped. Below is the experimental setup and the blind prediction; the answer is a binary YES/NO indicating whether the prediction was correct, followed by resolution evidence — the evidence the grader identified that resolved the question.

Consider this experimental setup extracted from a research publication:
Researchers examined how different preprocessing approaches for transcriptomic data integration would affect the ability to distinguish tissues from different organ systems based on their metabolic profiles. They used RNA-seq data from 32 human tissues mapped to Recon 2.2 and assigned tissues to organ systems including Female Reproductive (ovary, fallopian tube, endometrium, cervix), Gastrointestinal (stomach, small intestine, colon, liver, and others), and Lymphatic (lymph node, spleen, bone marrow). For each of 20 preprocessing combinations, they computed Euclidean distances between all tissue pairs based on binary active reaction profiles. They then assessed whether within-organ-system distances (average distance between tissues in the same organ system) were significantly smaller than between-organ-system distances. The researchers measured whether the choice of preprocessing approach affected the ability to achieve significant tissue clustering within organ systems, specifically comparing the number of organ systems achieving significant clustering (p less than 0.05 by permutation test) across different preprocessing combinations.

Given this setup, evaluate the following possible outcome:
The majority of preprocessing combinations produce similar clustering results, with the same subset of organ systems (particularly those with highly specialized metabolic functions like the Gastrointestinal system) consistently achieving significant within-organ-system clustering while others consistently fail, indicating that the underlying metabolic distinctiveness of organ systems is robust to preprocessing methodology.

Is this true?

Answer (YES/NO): NO